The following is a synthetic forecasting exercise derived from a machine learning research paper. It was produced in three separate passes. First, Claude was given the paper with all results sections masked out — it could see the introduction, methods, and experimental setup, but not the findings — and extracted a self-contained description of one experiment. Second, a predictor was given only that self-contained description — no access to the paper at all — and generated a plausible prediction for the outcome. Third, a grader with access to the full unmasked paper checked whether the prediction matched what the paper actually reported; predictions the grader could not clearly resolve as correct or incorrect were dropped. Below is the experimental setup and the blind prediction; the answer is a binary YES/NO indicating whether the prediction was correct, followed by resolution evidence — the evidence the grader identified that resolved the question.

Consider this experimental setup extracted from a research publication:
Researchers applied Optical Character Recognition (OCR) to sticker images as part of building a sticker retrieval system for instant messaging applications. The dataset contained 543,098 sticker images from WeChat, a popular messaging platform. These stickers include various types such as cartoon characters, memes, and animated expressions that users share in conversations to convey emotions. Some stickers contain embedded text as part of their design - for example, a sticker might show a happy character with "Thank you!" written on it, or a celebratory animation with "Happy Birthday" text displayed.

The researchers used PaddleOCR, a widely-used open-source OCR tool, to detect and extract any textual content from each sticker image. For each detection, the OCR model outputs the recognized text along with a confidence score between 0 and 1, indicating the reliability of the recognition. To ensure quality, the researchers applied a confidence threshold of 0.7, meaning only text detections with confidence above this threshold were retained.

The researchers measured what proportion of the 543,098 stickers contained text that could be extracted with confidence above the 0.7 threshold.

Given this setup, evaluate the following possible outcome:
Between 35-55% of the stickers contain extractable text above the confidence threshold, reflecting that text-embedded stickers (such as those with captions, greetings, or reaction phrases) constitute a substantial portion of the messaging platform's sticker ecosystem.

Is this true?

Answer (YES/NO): NO